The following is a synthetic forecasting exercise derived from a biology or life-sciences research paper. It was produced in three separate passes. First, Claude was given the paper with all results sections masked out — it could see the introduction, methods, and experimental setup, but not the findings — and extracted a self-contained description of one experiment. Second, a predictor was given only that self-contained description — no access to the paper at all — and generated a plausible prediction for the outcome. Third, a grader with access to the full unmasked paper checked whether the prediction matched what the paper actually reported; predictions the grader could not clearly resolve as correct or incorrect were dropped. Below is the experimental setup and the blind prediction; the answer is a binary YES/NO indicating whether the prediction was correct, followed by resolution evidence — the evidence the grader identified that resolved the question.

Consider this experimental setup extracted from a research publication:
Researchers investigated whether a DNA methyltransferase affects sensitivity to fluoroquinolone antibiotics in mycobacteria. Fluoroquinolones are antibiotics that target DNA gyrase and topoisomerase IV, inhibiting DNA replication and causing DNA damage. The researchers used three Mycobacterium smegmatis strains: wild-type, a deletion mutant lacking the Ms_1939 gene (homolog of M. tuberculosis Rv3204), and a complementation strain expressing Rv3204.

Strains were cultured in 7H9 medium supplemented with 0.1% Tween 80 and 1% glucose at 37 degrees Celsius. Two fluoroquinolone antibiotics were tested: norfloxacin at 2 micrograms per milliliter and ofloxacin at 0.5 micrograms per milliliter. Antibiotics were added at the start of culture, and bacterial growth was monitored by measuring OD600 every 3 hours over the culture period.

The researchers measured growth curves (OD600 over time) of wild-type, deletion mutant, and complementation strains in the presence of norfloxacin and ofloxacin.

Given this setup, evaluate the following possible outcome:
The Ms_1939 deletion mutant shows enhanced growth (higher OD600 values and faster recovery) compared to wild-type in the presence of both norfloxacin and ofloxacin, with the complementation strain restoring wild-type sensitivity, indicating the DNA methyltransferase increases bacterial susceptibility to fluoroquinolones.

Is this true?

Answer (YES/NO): NO